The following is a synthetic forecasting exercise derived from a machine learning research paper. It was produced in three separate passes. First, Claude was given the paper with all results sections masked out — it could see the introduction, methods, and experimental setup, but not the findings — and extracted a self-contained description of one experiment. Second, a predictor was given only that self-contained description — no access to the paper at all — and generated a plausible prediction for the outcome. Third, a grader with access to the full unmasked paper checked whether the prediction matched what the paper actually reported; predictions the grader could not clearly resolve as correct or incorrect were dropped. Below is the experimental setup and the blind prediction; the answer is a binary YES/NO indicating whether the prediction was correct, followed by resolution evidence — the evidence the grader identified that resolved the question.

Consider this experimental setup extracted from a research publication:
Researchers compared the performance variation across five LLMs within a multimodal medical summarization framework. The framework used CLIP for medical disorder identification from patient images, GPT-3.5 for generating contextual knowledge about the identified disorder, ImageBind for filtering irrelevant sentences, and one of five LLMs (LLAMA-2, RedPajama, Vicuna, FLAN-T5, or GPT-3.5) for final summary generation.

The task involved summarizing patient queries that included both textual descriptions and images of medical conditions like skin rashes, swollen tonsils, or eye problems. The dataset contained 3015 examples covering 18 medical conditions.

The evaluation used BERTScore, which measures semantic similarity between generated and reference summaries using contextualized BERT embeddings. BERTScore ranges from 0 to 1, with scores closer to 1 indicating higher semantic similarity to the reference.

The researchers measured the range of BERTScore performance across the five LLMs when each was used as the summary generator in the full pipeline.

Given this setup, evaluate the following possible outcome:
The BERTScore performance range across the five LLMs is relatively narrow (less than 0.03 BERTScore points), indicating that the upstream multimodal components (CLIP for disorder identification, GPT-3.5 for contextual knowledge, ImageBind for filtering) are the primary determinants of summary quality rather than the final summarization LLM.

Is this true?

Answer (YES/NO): NO